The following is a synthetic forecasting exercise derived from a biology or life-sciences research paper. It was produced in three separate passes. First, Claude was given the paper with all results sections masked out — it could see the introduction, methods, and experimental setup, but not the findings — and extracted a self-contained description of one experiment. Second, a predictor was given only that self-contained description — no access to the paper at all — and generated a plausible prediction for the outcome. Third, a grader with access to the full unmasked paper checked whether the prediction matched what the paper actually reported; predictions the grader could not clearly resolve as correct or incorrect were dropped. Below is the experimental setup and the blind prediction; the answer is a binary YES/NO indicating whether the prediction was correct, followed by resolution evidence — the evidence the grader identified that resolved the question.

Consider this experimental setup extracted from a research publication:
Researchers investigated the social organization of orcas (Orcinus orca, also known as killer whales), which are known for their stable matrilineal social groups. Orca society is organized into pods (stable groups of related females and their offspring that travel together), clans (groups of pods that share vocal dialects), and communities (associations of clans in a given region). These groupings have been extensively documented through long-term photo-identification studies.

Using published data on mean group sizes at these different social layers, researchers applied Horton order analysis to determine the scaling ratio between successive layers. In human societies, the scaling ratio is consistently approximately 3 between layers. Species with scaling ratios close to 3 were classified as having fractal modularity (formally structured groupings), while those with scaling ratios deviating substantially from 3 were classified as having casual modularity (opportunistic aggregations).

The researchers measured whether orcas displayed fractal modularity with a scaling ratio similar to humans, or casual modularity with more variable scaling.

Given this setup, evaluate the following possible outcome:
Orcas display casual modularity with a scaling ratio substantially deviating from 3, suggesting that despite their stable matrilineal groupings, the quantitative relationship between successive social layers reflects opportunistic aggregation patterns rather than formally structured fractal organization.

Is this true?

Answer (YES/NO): NO